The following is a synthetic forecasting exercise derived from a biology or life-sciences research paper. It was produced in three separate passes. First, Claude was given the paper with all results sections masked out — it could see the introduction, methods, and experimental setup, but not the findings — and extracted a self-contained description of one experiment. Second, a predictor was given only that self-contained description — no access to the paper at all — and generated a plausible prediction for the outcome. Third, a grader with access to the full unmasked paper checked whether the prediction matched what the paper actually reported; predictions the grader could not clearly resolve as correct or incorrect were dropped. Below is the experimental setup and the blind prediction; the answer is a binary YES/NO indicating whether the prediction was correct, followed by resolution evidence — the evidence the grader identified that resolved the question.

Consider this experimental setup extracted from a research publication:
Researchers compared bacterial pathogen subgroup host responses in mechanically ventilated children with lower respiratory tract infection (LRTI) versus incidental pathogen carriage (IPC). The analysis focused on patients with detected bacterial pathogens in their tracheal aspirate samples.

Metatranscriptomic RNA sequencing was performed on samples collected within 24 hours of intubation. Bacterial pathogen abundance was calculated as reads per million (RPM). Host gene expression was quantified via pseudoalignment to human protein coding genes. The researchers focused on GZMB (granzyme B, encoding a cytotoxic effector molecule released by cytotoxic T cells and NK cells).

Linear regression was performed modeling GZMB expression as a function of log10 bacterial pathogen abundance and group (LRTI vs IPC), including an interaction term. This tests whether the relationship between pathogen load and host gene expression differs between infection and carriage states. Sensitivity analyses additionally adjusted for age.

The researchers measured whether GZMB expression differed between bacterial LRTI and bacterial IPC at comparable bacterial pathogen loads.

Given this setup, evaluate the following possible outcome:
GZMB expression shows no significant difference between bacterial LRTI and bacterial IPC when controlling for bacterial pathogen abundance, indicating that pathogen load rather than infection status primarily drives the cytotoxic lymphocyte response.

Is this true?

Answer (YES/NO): NO